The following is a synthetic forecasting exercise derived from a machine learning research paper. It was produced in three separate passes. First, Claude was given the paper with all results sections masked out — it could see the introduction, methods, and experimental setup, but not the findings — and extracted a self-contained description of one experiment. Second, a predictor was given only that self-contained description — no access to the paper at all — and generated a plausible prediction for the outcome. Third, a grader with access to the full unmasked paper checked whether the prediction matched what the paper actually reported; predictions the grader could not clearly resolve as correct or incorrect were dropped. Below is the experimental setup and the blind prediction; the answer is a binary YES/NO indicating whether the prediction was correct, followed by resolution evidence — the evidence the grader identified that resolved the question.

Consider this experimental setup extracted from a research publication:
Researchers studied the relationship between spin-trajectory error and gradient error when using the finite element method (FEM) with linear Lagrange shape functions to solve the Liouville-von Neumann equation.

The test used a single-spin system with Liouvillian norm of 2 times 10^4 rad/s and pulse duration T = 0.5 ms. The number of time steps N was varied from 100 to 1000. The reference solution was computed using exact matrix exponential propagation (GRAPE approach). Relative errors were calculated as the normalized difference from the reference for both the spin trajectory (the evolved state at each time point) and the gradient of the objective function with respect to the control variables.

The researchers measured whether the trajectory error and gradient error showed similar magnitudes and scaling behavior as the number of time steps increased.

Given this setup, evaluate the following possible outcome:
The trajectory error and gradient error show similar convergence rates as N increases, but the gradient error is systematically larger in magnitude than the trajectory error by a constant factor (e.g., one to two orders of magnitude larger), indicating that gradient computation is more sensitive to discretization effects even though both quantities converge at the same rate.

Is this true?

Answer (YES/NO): NO